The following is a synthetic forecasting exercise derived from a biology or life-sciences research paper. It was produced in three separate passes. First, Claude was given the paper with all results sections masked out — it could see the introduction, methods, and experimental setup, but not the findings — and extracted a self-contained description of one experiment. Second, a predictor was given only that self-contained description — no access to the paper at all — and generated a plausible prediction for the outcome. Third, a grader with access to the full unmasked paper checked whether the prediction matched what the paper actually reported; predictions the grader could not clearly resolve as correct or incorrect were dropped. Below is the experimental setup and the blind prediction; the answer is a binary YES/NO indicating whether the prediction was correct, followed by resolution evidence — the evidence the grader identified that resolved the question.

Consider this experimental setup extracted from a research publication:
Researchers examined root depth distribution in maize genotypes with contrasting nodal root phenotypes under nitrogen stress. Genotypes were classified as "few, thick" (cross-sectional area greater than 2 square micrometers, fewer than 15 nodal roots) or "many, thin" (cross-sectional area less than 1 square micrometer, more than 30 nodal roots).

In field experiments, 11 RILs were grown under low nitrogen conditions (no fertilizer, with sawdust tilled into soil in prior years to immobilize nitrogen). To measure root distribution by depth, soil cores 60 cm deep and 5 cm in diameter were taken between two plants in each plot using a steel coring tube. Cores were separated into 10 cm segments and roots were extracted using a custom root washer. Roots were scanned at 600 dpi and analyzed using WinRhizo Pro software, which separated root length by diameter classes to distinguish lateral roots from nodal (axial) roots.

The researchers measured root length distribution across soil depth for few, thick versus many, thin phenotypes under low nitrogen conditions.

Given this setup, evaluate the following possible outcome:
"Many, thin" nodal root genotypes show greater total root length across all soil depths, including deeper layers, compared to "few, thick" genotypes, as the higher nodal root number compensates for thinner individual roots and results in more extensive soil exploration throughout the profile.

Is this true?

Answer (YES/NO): NO